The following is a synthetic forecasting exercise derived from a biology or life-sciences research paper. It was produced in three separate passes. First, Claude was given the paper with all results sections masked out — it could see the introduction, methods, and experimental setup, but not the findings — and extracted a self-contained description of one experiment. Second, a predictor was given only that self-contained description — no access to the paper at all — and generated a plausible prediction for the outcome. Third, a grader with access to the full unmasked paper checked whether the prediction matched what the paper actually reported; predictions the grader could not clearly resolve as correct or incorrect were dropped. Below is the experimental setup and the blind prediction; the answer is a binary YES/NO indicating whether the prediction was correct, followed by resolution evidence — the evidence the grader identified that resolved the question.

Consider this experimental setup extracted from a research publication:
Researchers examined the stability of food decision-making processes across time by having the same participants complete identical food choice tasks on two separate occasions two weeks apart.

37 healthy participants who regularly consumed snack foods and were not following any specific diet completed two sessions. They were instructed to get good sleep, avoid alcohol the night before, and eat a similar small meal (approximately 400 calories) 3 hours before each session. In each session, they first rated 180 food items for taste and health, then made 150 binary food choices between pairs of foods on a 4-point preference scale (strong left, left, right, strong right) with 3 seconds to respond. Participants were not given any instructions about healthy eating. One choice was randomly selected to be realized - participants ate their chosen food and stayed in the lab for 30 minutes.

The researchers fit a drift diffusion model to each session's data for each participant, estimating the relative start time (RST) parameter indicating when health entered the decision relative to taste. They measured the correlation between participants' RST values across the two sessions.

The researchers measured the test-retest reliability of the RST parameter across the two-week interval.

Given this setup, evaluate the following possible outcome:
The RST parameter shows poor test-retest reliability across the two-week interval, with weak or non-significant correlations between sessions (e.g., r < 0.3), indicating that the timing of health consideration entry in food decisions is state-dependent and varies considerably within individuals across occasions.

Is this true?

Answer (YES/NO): NO